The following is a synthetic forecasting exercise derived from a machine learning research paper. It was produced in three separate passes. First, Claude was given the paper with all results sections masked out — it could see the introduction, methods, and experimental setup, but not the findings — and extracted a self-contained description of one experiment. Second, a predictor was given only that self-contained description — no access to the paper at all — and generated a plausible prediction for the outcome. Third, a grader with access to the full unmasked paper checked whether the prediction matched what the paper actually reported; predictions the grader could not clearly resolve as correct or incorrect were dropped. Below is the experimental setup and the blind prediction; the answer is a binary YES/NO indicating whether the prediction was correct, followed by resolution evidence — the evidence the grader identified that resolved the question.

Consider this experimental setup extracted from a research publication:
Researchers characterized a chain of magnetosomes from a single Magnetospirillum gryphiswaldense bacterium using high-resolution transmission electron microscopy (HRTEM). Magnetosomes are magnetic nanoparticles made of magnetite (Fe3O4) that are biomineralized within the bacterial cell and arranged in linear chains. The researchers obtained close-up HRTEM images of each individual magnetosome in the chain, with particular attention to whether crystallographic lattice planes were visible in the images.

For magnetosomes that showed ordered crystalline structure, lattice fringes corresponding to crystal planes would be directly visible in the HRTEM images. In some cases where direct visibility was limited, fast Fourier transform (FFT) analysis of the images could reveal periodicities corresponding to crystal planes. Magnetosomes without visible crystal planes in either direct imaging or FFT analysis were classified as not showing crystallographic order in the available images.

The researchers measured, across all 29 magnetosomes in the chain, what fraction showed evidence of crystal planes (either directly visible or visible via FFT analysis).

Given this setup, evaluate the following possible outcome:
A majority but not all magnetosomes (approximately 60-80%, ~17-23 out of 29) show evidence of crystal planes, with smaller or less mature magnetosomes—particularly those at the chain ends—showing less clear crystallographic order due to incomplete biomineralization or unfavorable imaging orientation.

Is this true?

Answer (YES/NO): NO